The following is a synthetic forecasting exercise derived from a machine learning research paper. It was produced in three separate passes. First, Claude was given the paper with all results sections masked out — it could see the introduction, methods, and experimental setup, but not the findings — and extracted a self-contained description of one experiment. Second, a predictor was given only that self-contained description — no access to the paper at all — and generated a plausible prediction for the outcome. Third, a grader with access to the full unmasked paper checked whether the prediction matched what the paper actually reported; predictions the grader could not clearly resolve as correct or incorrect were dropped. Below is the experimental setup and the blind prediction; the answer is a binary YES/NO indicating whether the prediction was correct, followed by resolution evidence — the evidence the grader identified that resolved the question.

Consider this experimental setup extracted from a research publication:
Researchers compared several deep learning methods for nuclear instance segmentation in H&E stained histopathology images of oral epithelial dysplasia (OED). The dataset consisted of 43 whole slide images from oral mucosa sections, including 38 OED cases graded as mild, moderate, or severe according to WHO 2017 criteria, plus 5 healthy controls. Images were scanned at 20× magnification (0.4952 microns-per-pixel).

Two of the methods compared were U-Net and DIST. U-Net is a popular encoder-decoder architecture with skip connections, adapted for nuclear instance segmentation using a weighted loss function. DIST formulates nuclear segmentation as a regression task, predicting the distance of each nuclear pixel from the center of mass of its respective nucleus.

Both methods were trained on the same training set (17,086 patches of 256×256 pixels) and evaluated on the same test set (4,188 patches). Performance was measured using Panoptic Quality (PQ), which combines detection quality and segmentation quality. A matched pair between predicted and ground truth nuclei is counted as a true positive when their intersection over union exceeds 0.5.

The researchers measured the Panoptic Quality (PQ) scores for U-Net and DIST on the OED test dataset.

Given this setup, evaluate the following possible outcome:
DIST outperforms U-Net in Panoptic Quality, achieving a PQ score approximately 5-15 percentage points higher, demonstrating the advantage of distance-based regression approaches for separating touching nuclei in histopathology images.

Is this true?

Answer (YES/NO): NO